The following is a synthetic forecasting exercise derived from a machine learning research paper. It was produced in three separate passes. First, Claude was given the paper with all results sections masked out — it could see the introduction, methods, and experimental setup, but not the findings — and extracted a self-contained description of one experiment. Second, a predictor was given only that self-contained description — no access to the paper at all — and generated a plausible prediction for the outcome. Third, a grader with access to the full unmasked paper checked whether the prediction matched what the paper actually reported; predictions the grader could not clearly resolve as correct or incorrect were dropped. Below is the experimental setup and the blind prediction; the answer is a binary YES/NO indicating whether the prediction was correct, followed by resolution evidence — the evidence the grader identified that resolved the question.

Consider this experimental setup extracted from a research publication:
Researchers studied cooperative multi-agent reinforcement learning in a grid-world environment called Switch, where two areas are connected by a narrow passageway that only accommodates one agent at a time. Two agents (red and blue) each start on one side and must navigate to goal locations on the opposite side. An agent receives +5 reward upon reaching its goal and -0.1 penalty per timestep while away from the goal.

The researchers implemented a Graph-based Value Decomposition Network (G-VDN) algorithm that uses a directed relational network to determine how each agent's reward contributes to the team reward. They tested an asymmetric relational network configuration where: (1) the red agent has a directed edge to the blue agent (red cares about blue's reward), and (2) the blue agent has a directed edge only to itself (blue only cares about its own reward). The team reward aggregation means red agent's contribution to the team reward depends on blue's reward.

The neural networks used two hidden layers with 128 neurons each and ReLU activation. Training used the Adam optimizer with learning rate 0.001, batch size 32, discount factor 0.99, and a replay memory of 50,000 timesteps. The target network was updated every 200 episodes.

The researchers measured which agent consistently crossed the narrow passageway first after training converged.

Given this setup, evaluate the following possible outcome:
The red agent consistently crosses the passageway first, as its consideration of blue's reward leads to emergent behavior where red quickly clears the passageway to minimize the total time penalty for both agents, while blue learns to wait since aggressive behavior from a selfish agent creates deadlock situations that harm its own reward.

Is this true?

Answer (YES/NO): NO